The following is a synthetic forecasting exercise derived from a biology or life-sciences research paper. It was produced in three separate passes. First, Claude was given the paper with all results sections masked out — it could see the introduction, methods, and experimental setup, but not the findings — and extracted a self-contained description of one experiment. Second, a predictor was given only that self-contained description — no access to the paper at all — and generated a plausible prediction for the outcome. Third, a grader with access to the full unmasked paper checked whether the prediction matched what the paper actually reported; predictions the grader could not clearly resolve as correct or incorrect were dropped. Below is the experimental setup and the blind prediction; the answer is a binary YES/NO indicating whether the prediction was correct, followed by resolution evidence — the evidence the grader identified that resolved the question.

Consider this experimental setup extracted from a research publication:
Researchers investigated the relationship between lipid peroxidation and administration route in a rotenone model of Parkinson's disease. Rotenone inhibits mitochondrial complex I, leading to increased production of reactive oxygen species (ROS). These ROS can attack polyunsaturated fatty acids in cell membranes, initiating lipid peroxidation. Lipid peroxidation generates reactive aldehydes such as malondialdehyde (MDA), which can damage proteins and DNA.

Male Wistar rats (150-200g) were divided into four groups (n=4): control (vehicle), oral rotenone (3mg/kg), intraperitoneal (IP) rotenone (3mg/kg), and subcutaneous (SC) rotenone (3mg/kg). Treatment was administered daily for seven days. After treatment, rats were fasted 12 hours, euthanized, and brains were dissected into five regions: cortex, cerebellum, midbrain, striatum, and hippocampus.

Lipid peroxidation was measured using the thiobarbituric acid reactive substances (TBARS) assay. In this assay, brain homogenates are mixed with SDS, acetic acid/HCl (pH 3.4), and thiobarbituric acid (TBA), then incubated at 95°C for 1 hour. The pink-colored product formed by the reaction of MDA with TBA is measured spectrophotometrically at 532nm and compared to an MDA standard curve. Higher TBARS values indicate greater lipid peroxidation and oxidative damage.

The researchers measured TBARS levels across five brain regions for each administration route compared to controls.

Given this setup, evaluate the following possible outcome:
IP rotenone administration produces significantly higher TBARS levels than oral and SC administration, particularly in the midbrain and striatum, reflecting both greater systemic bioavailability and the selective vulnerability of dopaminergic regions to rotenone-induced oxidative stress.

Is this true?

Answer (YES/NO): NO